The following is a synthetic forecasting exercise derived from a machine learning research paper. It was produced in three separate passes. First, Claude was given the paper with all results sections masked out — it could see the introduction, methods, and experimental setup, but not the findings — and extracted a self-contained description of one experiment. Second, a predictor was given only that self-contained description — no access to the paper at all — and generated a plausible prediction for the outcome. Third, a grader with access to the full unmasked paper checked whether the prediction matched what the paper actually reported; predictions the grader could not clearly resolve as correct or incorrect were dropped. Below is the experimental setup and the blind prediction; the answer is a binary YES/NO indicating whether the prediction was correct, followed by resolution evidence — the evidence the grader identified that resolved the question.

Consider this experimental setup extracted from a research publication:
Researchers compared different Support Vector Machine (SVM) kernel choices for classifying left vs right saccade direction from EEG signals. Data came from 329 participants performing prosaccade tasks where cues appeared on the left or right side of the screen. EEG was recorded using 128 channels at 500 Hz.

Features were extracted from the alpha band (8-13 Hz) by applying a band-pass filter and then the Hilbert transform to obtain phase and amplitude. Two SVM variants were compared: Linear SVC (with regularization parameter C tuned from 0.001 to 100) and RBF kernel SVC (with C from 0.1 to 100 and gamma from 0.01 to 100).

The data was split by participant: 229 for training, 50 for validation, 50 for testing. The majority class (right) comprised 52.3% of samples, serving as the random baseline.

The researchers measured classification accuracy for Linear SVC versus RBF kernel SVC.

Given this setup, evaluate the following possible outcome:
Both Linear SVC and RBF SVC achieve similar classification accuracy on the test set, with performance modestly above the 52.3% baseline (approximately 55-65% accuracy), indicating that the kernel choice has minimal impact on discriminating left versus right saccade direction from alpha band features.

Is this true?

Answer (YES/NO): NO